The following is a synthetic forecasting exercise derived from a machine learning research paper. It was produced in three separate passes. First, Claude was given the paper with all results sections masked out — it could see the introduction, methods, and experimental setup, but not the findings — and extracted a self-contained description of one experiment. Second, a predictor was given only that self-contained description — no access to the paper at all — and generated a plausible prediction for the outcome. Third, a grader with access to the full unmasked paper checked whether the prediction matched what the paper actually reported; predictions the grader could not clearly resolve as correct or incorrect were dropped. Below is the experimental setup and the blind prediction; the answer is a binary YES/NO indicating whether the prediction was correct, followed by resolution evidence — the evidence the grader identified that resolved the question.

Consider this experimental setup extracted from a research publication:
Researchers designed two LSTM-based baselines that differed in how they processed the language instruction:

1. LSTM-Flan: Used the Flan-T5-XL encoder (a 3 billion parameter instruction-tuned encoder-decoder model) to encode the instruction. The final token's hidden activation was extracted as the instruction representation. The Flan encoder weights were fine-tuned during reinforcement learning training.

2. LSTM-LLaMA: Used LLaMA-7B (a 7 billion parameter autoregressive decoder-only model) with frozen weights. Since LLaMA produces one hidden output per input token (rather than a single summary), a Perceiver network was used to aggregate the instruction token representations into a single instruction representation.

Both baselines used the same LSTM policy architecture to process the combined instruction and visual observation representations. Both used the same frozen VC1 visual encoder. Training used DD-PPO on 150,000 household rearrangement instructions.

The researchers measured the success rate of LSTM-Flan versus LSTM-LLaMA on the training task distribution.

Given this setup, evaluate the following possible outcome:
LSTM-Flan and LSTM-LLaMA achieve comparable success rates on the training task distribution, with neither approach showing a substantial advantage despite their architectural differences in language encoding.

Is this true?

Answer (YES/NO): YES